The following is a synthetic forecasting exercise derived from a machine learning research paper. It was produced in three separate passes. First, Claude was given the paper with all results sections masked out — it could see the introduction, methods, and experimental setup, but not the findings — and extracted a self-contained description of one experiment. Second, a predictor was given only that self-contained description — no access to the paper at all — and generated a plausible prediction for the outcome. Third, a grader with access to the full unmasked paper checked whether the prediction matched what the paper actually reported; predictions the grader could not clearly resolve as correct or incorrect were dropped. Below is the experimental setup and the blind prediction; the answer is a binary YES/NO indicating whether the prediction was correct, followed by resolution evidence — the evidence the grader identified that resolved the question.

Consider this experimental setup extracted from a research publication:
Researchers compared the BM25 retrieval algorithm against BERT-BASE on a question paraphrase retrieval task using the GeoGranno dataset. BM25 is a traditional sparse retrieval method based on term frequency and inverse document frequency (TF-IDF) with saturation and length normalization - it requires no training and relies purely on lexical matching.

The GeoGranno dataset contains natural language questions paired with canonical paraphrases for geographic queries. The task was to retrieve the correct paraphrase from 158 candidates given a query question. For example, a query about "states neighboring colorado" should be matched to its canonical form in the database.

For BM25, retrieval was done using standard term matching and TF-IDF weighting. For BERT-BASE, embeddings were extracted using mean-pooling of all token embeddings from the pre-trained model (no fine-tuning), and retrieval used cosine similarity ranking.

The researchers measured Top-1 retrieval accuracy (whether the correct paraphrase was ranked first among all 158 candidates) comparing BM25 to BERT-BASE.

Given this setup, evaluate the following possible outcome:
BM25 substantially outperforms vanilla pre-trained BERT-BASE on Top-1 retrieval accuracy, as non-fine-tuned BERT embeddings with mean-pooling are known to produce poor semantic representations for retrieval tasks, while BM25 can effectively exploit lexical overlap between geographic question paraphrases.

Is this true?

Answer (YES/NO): NO